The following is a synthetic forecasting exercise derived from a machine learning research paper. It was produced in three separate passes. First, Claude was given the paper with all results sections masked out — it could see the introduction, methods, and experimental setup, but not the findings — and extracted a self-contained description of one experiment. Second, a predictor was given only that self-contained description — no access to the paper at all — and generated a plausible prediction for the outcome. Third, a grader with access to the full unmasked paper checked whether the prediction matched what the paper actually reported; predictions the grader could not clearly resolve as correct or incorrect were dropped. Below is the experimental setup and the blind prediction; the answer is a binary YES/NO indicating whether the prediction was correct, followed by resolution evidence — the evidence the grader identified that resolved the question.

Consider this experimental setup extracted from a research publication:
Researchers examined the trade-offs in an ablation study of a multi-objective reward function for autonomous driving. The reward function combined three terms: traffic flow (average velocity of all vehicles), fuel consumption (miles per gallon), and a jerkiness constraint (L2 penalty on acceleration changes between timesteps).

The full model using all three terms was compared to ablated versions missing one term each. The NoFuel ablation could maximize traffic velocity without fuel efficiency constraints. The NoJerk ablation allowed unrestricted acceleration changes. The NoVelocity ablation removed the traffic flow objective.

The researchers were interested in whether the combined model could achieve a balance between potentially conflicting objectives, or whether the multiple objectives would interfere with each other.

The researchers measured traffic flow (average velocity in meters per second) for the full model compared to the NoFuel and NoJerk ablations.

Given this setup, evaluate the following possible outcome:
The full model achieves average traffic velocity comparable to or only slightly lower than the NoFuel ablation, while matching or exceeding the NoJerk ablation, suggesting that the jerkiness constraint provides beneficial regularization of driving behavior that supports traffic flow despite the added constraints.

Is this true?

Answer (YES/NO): YES